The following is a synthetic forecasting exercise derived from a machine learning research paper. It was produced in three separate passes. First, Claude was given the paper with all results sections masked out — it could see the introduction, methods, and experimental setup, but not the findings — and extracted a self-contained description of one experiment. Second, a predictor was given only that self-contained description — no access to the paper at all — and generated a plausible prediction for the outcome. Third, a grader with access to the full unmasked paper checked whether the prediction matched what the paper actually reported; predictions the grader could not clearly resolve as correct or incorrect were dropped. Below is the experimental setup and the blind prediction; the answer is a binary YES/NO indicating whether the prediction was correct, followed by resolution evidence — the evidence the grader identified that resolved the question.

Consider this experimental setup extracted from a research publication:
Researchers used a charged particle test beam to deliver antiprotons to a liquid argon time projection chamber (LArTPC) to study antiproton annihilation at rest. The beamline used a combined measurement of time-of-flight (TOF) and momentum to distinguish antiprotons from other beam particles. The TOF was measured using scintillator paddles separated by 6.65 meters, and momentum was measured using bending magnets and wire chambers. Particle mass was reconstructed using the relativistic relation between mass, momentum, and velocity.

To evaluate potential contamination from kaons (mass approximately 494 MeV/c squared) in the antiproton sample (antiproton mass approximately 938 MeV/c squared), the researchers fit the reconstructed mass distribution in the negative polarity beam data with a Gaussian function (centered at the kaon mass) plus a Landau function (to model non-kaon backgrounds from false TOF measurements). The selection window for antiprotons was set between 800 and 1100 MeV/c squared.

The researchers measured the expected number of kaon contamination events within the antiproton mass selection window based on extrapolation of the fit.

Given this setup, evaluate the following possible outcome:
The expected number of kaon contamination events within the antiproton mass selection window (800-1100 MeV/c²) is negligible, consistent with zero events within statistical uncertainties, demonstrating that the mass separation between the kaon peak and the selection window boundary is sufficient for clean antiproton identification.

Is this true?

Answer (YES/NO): YES